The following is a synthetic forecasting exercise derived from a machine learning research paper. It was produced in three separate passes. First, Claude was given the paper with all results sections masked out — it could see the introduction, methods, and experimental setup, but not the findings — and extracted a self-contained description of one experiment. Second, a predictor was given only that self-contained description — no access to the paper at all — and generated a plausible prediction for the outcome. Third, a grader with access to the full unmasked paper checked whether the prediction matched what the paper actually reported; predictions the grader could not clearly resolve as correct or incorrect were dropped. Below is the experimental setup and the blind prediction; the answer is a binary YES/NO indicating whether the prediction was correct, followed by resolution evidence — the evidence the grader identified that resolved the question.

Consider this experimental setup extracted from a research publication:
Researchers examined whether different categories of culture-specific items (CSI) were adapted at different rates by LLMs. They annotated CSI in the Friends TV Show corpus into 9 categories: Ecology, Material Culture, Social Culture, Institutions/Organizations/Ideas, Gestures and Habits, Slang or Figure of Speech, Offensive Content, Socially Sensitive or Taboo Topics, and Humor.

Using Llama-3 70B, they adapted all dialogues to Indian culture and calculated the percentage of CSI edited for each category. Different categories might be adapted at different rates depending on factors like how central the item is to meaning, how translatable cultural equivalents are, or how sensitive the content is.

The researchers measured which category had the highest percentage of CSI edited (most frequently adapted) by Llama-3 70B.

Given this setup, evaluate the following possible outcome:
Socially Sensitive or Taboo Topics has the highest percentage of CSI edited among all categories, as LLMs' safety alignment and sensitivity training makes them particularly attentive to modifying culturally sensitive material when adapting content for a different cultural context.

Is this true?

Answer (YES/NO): NO